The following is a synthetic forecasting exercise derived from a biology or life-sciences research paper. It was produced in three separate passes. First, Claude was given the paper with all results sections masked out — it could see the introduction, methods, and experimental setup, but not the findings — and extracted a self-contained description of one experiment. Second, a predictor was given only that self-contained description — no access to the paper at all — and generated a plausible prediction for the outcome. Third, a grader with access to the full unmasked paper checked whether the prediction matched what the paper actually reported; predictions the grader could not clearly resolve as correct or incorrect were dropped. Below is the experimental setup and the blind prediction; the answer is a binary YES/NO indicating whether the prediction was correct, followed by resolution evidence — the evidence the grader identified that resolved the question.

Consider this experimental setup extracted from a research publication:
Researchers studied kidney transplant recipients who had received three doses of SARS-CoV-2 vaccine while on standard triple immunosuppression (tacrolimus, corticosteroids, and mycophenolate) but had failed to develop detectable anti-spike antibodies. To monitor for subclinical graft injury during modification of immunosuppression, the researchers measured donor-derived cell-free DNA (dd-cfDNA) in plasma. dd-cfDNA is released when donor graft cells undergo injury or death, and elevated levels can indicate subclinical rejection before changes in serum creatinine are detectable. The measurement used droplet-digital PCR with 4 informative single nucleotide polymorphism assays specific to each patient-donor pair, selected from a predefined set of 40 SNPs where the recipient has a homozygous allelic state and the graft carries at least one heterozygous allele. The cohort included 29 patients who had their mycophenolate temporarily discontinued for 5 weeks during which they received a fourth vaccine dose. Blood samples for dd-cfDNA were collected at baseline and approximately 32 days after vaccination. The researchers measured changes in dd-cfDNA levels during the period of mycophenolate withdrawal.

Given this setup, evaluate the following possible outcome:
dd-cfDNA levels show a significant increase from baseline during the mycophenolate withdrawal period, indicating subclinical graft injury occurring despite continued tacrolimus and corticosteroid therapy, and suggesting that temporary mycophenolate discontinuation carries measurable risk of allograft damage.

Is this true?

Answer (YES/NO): NO